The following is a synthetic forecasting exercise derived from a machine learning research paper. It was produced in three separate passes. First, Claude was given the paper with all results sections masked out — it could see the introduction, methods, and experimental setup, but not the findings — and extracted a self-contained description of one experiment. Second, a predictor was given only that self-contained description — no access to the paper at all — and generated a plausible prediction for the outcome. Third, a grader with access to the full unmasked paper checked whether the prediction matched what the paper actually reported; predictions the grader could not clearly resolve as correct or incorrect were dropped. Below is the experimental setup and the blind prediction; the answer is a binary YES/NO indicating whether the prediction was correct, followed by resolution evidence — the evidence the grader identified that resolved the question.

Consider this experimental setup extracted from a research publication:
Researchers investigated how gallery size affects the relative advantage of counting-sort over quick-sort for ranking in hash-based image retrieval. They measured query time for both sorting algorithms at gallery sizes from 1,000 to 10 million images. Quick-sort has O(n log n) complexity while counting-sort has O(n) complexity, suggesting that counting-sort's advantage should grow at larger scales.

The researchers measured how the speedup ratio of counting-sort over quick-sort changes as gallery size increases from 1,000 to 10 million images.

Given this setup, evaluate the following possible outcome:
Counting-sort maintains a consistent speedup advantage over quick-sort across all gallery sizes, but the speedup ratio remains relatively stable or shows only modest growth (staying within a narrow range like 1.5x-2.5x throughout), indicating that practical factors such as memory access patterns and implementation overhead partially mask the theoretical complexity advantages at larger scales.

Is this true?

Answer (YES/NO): NO